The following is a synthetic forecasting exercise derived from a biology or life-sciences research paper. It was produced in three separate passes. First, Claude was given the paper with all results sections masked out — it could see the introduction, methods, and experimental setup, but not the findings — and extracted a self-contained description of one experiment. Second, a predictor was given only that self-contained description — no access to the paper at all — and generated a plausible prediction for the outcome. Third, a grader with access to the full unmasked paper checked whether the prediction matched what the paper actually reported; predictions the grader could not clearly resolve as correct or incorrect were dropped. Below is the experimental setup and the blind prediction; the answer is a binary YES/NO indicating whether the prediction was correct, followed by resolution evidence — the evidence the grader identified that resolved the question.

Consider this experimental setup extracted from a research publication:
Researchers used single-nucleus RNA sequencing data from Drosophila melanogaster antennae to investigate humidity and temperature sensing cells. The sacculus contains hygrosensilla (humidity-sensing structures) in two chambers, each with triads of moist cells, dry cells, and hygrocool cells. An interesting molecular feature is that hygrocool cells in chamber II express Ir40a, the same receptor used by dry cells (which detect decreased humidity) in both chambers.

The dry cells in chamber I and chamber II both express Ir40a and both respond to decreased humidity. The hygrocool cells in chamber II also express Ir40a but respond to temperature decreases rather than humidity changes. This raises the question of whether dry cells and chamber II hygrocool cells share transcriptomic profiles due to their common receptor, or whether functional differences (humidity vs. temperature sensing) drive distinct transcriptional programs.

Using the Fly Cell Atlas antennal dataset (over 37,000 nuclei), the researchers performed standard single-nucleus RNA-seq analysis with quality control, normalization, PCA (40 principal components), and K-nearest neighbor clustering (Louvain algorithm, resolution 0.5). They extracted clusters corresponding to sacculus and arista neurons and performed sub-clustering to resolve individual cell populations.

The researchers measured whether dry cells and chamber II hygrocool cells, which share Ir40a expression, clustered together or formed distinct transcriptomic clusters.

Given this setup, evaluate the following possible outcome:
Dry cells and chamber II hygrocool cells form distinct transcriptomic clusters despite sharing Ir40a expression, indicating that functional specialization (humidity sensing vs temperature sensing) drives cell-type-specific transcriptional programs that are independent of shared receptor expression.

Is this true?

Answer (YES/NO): YES